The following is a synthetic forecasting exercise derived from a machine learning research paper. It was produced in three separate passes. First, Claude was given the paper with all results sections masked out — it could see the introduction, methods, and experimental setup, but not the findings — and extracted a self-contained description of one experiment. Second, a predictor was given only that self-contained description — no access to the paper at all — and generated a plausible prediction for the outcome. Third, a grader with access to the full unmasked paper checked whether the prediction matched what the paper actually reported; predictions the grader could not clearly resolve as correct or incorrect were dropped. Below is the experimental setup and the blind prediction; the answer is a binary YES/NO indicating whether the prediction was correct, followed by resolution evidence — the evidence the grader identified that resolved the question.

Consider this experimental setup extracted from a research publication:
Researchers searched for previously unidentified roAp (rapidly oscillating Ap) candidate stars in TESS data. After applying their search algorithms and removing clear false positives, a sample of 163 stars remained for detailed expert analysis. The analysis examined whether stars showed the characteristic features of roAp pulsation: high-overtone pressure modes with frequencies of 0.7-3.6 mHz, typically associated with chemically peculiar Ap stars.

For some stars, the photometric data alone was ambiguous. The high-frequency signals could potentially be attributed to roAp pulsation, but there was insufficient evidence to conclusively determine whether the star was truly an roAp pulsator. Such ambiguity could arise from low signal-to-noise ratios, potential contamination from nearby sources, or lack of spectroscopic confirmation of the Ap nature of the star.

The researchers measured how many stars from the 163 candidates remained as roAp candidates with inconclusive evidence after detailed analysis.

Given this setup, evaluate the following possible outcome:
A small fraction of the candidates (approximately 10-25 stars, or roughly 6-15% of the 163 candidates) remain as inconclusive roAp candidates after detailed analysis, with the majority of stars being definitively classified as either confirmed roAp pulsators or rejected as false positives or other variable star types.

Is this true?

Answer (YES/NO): NO